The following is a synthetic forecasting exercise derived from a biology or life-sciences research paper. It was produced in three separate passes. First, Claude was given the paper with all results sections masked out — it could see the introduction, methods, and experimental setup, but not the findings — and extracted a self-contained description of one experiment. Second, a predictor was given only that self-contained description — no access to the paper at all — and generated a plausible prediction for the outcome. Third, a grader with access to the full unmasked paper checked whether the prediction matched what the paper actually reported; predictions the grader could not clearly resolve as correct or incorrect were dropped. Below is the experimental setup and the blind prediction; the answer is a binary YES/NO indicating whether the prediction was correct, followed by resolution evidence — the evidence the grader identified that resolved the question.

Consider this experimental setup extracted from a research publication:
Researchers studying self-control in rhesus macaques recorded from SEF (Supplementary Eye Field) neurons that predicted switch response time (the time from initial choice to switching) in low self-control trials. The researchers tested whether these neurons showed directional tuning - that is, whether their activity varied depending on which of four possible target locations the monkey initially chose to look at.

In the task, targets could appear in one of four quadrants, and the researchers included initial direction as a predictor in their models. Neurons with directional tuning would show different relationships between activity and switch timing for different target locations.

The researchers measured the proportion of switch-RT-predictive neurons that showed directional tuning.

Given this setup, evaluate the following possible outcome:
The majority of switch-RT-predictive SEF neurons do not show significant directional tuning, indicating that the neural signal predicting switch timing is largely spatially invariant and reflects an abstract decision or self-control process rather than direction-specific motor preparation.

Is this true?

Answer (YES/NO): NO